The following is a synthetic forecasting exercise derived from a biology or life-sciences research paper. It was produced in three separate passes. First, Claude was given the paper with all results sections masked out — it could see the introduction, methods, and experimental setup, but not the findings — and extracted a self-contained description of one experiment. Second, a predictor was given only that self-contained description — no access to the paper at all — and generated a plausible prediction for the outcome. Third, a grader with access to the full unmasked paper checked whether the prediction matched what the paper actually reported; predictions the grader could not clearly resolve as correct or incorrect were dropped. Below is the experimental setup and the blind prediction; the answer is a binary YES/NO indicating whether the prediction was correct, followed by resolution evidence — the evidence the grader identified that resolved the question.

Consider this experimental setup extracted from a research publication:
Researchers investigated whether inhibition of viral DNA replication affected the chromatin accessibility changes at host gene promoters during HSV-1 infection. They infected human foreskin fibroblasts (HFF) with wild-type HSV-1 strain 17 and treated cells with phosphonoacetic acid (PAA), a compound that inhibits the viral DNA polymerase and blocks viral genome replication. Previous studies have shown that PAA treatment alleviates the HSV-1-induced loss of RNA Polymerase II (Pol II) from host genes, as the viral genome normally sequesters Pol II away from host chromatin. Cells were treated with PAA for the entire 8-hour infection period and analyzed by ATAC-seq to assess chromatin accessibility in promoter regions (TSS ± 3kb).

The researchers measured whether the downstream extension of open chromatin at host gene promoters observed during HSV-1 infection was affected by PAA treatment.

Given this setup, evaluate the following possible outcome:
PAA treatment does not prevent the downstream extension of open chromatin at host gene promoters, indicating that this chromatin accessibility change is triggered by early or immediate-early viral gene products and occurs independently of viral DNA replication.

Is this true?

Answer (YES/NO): NO